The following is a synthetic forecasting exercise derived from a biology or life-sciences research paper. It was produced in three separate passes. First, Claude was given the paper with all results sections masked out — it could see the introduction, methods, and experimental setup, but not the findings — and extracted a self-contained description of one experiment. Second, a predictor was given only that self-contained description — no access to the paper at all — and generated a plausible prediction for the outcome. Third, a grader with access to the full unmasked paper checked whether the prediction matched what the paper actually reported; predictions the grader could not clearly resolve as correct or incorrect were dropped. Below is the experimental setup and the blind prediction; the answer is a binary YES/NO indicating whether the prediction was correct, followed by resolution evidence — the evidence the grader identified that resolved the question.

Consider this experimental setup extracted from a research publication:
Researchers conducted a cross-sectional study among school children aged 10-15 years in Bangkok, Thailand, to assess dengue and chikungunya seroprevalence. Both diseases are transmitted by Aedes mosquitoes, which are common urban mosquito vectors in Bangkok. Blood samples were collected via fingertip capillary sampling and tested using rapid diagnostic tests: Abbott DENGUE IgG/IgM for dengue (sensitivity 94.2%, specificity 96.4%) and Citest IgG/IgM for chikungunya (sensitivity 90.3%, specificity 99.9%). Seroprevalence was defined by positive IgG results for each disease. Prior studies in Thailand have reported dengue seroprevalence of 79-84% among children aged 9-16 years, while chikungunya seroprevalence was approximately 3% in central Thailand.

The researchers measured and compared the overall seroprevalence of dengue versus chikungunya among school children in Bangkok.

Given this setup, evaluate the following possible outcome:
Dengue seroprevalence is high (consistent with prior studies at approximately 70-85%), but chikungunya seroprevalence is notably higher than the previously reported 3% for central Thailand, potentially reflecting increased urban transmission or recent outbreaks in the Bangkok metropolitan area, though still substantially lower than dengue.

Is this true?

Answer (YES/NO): NO